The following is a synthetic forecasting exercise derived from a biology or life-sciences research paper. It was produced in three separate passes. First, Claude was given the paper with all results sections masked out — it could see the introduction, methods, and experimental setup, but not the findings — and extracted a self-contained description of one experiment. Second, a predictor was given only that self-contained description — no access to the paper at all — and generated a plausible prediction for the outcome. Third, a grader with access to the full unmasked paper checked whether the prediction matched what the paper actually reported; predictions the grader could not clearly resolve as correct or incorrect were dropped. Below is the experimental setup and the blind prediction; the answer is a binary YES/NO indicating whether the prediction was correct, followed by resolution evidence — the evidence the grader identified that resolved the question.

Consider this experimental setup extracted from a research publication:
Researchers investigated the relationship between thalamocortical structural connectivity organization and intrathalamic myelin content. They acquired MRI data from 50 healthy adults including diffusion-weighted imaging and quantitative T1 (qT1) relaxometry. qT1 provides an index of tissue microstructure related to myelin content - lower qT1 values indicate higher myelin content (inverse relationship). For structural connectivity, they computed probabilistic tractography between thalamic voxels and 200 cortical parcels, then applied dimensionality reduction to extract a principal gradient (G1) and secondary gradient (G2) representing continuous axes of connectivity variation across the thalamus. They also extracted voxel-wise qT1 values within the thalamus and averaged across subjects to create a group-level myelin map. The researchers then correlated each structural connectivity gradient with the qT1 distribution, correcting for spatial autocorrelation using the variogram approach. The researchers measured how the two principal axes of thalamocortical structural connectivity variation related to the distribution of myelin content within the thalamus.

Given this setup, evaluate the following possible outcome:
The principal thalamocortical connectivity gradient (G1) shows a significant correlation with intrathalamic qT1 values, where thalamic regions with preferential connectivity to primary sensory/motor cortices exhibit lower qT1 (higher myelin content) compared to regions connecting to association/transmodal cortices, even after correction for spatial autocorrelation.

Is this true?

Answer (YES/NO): YES